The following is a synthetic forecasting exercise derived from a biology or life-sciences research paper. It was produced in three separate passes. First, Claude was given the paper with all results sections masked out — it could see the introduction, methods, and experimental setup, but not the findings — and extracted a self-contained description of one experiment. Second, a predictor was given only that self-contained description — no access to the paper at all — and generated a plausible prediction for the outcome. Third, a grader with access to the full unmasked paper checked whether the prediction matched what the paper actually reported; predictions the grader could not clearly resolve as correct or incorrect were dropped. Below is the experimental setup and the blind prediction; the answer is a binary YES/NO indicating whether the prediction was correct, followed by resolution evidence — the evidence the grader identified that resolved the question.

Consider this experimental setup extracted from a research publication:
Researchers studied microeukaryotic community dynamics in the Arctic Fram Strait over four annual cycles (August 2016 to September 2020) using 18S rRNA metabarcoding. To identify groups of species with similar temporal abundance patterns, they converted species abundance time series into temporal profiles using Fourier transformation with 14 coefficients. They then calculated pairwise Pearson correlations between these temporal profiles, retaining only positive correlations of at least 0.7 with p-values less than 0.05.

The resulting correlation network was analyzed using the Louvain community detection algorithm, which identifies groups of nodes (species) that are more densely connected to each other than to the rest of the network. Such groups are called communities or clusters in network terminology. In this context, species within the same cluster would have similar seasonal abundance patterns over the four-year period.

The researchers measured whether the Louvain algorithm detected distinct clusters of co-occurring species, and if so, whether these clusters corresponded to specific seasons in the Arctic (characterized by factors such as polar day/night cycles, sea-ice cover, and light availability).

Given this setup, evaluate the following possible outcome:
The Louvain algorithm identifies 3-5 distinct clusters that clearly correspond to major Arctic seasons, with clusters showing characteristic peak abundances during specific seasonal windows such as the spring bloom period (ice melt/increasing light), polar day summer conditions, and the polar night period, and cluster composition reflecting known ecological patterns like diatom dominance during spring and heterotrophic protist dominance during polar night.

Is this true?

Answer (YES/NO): NO